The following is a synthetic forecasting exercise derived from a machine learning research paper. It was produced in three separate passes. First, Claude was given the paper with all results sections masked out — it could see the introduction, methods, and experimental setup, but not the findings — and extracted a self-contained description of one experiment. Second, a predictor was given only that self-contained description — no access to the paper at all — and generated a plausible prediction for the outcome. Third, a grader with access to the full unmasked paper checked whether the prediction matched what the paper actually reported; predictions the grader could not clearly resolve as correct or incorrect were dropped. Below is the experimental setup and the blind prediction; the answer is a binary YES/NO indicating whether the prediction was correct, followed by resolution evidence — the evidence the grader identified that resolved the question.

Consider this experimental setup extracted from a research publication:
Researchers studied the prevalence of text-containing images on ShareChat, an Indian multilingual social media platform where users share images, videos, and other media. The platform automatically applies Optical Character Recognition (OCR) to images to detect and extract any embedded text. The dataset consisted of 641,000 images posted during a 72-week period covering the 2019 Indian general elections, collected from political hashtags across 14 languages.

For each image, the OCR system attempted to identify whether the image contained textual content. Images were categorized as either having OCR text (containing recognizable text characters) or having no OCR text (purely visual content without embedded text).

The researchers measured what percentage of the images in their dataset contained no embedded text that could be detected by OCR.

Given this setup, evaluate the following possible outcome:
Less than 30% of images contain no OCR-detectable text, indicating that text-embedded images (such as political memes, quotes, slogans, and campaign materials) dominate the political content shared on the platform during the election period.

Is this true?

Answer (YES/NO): YES